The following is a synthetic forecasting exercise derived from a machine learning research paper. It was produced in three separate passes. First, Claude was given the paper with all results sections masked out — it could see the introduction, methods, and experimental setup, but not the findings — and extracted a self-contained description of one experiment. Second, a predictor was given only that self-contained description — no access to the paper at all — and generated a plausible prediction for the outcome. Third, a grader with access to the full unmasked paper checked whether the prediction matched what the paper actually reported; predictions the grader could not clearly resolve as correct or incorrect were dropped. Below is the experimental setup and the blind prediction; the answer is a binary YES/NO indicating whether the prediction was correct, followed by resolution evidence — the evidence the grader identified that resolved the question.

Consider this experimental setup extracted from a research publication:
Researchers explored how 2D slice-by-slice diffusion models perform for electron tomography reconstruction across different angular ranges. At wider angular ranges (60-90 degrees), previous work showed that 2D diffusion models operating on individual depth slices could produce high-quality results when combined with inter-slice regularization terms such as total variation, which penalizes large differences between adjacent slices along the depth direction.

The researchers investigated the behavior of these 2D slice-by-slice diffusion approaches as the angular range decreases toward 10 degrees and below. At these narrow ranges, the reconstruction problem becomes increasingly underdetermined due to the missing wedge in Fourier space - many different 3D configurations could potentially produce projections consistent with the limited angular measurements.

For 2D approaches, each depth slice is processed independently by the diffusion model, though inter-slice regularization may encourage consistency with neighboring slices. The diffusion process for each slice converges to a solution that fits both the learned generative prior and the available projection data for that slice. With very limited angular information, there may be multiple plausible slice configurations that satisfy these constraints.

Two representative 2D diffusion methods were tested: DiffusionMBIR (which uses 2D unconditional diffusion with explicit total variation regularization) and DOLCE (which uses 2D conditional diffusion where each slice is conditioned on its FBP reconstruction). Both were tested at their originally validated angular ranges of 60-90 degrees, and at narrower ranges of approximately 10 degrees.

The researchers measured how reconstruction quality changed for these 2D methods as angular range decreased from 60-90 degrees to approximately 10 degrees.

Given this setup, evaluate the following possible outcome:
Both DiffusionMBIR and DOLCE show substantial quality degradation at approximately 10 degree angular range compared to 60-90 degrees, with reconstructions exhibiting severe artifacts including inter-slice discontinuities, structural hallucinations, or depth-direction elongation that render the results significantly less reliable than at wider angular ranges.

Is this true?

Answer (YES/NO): YES